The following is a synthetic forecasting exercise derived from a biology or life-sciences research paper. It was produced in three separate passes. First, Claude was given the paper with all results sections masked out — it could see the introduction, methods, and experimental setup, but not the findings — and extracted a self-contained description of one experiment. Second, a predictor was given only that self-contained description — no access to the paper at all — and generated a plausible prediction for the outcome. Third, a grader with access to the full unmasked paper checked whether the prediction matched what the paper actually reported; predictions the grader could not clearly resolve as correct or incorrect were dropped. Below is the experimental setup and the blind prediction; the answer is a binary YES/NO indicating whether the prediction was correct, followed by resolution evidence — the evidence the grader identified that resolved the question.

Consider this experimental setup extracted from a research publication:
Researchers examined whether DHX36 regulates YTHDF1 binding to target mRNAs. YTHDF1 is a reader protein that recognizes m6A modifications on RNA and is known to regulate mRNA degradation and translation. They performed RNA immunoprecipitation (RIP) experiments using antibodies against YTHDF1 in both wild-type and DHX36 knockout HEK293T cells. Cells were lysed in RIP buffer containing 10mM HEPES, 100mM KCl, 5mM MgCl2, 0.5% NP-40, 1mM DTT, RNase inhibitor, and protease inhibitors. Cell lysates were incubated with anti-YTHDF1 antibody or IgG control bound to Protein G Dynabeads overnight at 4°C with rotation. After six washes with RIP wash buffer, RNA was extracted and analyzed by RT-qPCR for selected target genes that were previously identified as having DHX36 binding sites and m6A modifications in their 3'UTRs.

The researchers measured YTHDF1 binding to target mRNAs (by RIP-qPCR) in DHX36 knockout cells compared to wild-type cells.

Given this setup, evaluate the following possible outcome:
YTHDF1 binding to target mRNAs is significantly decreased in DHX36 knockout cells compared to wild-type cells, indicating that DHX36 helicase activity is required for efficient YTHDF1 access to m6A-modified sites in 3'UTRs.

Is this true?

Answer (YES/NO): YES